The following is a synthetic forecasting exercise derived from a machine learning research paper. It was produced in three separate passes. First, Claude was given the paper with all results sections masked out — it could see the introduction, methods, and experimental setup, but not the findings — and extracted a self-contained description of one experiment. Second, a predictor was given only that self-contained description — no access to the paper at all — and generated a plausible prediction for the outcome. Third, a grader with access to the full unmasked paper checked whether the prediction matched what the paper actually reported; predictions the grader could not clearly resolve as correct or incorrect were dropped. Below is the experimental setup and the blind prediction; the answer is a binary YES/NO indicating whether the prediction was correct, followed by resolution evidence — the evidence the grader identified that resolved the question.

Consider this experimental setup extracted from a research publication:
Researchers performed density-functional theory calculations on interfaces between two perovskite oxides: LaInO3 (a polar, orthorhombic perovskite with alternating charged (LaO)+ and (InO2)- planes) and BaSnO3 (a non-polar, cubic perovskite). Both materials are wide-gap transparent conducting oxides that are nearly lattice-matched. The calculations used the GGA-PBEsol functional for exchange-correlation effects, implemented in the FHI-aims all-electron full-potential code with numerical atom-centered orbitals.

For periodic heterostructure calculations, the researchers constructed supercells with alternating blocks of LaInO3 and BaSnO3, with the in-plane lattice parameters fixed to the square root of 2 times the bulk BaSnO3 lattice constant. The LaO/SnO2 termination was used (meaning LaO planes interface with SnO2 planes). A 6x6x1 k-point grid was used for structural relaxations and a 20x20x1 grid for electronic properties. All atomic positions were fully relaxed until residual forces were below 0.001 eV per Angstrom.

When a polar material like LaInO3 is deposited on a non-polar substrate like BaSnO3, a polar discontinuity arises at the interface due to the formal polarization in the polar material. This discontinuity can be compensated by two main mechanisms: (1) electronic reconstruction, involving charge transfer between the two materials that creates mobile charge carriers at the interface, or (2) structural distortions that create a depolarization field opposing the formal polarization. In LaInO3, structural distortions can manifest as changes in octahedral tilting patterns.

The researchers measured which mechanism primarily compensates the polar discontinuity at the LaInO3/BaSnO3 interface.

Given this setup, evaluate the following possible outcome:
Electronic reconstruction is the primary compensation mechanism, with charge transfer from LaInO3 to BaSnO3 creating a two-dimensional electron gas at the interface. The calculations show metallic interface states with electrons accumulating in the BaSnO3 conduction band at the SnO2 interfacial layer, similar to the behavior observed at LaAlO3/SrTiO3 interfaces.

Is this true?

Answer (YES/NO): YES